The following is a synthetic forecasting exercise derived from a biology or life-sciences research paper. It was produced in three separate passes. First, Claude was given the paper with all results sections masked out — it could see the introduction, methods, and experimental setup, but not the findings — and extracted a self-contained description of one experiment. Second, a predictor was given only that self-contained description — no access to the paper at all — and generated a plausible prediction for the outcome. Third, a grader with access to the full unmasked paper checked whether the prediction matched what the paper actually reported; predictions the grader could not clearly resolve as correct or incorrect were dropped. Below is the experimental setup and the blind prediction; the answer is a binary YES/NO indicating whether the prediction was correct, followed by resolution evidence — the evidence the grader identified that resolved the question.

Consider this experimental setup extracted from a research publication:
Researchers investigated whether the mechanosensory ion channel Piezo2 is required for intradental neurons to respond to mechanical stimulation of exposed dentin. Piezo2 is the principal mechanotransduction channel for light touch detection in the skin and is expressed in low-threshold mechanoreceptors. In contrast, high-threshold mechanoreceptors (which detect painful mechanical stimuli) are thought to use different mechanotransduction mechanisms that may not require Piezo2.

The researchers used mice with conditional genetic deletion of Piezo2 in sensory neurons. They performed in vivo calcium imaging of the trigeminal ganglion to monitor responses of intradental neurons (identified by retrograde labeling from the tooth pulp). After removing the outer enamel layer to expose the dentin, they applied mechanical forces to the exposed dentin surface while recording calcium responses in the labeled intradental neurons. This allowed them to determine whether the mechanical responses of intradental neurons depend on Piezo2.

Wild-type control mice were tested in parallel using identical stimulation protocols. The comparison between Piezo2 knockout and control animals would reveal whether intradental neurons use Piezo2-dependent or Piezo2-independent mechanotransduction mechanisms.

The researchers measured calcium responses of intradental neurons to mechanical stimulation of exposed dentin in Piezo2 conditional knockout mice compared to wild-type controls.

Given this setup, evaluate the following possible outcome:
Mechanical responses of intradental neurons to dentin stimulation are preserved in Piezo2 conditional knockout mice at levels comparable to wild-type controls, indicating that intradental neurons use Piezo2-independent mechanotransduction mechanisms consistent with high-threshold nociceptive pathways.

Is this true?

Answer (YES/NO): YES